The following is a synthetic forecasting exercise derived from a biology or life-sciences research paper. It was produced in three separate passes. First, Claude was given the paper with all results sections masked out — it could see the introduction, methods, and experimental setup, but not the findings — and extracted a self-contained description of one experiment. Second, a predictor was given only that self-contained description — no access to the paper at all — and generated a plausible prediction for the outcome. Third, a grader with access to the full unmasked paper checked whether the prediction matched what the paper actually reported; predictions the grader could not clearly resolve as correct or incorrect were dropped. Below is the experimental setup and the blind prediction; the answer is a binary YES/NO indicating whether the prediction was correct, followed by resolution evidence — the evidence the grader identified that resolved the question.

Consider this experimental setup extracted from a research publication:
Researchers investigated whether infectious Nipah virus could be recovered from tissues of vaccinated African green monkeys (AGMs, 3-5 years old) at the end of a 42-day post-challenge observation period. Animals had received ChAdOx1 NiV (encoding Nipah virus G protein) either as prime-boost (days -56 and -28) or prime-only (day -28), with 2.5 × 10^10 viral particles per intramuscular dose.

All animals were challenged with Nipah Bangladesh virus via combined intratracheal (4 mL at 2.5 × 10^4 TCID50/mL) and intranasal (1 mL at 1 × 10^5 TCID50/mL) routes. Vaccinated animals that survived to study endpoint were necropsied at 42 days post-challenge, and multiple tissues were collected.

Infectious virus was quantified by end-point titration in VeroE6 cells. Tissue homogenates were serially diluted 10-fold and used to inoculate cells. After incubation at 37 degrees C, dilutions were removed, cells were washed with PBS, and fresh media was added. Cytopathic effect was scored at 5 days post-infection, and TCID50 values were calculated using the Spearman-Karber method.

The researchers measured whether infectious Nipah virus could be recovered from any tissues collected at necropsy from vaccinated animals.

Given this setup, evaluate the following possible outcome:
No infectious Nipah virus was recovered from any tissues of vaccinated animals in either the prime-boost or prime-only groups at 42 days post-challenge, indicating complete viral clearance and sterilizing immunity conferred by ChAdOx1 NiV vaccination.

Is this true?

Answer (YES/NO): YES